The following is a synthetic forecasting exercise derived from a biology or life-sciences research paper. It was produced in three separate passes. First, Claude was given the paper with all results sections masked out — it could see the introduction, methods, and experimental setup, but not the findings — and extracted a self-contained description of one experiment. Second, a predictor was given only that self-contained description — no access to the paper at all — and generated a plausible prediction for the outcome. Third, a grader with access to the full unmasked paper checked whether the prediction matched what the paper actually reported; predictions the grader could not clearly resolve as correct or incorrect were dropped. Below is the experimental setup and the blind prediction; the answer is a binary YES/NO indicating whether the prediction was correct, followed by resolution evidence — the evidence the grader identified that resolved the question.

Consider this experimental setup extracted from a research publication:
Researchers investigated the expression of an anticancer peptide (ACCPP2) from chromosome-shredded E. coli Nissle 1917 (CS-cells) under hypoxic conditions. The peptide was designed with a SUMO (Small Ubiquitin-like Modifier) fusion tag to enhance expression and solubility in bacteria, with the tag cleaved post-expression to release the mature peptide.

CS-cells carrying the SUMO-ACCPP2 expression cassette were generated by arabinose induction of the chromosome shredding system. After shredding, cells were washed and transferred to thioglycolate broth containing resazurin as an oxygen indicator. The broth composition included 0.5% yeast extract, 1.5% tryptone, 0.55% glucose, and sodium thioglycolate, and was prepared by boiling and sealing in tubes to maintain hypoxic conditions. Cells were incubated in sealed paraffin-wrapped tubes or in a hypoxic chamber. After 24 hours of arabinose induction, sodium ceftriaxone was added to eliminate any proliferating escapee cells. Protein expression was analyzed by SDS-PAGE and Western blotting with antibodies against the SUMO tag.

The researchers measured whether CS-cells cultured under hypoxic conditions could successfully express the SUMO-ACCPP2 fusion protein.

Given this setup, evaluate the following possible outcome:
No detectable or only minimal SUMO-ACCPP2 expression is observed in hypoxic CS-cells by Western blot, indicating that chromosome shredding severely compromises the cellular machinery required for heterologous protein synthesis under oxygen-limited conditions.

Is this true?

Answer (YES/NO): NO